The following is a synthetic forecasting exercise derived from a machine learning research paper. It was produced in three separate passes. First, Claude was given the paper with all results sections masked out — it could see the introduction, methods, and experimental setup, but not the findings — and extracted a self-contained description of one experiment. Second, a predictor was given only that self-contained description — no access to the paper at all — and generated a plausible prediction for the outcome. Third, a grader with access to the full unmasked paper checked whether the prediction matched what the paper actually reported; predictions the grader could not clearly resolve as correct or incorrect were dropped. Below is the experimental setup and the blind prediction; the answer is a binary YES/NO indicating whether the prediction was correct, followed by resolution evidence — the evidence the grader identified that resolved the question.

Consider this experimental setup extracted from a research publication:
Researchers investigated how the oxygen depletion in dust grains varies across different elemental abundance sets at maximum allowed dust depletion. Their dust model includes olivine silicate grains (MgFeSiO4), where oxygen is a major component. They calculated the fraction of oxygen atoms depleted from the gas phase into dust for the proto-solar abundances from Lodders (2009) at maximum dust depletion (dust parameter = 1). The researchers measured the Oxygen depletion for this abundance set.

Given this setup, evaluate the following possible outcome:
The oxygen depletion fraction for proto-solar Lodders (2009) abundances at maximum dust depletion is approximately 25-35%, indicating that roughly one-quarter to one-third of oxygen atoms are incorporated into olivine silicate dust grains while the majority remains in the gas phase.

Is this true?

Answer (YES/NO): NO